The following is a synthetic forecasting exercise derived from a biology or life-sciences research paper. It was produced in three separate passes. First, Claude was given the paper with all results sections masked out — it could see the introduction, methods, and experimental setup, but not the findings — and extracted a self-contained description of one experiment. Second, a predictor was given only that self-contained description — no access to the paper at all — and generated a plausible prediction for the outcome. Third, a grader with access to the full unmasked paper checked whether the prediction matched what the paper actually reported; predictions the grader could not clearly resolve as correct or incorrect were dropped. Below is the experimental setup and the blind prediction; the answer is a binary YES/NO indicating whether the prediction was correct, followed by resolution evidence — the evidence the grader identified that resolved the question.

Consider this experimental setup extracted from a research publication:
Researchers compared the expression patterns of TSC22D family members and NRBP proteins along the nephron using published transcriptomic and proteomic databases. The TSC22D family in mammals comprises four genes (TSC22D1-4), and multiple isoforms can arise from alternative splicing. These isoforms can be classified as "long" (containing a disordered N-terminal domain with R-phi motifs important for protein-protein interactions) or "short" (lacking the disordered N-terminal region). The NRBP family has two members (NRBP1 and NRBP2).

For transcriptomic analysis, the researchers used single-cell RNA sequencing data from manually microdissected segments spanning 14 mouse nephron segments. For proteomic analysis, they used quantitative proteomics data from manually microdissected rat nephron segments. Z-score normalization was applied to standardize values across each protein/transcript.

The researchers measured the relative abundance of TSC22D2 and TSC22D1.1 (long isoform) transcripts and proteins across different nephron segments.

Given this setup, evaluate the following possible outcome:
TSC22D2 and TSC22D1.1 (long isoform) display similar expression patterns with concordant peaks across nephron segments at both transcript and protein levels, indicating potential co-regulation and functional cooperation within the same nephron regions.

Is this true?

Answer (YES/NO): YES